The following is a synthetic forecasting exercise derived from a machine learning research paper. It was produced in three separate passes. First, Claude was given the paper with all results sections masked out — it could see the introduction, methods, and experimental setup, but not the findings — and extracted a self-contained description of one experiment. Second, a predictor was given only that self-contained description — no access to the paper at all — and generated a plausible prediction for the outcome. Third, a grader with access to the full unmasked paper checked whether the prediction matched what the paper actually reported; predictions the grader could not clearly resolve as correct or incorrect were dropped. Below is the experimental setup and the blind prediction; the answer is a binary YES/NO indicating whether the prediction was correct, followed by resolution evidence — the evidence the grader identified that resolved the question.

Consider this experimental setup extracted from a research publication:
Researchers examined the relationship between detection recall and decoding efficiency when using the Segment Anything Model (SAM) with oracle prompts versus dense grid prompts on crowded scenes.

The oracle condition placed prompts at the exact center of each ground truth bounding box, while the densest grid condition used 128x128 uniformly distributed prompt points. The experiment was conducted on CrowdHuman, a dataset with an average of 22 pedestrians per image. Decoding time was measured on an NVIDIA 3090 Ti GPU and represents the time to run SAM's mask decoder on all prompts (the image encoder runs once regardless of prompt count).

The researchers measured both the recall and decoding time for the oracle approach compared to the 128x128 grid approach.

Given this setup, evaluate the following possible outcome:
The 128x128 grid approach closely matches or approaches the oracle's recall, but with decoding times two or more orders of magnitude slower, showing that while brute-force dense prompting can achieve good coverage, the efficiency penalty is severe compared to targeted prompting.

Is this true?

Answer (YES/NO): NO